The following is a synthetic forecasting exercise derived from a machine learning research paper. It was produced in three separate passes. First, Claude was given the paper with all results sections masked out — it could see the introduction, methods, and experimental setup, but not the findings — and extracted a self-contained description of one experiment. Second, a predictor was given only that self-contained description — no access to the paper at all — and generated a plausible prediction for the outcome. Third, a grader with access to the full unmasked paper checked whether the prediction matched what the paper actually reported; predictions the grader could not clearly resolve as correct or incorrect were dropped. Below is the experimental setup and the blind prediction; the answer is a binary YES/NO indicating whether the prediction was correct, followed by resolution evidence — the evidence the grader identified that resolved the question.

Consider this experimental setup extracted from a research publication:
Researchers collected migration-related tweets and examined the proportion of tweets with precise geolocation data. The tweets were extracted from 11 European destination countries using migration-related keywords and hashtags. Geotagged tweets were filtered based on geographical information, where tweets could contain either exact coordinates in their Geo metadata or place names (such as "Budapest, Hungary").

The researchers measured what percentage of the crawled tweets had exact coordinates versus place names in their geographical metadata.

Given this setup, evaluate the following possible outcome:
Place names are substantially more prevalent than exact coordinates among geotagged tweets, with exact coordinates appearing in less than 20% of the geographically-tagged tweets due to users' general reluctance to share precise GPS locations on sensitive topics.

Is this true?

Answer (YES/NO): NO